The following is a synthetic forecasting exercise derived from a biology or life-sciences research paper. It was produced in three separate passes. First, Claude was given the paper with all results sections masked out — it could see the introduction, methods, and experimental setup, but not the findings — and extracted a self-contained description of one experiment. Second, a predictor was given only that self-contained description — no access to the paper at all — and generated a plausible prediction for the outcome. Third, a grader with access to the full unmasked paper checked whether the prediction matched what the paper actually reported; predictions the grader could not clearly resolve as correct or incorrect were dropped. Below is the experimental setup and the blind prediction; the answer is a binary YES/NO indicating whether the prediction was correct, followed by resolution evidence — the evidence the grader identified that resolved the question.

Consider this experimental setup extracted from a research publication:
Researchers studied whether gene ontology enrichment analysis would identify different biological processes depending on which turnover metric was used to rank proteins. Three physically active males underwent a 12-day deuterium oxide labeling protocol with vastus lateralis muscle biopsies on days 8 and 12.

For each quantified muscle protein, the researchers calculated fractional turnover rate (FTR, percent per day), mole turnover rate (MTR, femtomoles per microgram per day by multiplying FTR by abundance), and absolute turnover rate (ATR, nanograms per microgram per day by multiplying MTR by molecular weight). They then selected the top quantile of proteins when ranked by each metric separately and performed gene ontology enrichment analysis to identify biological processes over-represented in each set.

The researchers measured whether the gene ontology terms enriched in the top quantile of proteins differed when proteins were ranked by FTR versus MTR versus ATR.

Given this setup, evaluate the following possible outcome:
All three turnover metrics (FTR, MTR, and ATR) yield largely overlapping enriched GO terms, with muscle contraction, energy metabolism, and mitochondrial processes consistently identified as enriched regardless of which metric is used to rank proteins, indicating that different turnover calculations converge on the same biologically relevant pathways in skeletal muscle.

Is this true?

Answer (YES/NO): NO